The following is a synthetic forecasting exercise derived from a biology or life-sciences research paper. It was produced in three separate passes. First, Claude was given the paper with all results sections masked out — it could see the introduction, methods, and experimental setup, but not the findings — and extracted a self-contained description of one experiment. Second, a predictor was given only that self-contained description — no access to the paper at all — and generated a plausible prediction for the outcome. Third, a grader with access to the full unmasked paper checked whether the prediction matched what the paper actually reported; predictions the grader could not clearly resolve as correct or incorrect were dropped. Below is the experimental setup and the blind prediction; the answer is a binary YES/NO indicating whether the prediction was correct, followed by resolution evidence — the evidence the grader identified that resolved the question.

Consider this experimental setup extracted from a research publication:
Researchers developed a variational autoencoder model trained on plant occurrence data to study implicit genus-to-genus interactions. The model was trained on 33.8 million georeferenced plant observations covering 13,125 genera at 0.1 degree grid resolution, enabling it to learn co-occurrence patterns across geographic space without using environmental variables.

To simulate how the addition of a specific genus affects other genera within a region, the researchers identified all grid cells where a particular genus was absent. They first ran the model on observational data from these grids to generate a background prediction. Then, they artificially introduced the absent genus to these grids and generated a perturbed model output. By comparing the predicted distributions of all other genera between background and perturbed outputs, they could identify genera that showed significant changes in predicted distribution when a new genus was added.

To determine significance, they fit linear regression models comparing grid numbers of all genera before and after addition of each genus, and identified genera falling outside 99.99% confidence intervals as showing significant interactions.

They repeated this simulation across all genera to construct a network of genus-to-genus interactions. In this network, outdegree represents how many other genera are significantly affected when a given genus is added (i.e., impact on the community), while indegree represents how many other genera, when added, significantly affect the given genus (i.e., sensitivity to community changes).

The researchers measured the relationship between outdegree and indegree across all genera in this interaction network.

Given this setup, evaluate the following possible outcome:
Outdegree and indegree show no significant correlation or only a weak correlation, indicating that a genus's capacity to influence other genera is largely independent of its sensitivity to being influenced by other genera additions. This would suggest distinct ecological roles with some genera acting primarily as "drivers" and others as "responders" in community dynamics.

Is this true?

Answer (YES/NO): NO